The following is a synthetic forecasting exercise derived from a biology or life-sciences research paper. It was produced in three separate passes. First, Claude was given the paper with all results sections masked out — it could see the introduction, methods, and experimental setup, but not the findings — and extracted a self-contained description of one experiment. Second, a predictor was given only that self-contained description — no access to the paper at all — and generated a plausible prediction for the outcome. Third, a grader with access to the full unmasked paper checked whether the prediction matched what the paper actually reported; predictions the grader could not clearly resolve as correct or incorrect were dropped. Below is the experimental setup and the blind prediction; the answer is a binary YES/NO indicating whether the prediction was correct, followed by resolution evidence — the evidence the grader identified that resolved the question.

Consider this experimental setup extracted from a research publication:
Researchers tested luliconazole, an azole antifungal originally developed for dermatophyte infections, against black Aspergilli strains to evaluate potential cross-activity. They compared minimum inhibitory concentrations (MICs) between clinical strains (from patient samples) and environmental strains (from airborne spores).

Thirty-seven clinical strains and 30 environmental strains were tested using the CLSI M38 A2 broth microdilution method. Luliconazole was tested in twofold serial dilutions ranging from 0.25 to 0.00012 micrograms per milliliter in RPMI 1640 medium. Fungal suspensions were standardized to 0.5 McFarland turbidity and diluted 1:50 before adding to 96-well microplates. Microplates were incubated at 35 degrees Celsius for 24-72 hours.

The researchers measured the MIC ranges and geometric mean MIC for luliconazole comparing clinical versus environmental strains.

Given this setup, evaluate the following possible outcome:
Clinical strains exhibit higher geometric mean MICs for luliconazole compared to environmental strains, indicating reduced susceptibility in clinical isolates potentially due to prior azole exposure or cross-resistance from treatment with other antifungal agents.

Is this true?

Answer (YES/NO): YES